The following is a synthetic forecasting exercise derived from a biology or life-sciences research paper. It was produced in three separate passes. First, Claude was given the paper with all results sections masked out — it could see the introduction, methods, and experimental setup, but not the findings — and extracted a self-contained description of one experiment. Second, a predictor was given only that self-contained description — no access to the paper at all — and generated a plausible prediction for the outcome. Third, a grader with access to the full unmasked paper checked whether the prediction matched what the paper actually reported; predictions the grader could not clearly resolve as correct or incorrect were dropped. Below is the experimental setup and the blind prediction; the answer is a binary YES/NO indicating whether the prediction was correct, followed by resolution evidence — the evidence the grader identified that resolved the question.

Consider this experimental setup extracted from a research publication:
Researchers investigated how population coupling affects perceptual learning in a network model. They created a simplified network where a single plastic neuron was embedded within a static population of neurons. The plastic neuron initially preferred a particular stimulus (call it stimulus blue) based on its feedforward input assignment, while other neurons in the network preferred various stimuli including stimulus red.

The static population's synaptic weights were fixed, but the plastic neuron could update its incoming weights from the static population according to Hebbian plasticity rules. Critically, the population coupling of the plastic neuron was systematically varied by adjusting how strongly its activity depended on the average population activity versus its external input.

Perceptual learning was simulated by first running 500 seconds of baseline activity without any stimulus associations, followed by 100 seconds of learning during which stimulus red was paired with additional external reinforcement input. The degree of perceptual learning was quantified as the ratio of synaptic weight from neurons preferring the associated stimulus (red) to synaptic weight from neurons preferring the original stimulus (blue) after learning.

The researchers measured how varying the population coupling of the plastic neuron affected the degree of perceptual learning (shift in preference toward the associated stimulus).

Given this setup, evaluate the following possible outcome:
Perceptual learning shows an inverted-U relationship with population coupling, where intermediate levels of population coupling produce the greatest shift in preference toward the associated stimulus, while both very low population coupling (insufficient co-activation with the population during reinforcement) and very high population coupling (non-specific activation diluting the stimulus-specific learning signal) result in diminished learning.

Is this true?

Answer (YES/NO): NO